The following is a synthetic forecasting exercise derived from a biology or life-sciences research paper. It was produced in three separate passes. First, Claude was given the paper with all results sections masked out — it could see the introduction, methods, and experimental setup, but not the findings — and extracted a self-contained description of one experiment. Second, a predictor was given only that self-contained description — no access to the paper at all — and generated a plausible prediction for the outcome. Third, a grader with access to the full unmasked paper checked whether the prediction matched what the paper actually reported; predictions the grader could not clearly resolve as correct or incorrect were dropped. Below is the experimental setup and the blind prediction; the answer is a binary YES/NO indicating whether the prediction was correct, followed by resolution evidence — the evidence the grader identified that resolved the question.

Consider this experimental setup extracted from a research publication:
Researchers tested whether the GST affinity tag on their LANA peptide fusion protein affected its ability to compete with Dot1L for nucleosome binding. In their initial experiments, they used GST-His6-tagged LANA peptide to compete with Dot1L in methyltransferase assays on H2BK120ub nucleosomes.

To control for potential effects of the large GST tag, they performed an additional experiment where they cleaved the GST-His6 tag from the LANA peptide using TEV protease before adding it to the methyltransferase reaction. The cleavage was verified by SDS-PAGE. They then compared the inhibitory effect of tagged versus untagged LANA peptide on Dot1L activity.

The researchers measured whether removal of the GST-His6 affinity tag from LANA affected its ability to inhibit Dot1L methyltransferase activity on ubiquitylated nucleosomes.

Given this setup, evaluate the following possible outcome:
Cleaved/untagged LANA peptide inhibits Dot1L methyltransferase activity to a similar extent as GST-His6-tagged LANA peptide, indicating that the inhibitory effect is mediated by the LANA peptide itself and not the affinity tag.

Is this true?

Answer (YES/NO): YES